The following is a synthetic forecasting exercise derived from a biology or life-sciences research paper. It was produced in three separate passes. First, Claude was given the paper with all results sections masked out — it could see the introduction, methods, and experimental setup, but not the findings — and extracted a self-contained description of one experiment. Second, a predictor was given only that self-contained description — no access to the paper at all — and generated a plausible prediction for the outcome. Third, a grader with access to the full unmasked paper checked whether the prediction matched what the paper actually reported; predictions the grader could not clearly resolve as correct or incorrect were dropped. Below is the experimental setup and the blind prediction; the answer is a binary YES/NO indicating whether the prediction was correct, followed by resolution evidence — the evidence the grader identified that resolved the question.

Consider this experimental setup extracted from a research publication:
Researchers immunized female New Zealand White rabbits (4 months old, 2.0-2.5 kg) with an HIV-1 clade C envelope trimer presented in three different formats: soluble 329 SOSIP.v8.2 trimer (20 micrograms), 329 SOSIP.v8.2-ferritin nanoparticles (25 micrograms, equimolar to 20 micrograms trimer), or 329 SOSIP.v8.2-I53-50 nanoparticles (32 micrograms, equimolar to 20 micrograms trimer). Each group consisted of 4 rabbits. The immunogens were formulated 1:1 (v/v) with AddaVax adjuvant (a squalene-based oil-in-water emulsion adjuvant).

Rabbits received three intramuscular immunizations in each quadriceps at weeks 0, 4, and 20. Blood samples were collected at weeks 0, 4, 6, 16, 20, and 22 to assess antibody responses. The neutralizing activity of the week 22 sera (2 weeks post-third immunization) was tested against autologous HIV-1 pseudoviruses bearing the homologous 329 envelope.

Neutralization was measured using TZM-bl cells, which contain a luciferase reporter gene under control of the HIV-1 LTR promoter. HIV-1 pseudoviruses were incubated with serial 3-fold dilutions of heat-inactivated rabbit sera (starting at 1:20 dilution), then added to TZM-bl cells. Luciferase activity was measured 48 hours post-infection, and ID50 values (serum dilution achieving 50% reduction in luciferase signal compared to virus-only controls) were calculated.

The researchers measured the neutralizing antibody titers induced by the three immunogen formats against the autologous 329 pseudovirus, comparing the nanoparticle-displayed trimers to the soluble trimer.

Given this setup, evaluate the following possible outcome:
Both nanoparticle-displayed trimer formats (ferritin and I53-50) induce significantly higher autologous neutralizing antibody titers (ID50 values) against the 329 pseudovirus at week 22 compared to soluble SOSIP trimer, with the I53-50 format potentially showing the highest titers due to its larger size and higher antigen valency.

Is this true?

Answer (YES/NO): NO